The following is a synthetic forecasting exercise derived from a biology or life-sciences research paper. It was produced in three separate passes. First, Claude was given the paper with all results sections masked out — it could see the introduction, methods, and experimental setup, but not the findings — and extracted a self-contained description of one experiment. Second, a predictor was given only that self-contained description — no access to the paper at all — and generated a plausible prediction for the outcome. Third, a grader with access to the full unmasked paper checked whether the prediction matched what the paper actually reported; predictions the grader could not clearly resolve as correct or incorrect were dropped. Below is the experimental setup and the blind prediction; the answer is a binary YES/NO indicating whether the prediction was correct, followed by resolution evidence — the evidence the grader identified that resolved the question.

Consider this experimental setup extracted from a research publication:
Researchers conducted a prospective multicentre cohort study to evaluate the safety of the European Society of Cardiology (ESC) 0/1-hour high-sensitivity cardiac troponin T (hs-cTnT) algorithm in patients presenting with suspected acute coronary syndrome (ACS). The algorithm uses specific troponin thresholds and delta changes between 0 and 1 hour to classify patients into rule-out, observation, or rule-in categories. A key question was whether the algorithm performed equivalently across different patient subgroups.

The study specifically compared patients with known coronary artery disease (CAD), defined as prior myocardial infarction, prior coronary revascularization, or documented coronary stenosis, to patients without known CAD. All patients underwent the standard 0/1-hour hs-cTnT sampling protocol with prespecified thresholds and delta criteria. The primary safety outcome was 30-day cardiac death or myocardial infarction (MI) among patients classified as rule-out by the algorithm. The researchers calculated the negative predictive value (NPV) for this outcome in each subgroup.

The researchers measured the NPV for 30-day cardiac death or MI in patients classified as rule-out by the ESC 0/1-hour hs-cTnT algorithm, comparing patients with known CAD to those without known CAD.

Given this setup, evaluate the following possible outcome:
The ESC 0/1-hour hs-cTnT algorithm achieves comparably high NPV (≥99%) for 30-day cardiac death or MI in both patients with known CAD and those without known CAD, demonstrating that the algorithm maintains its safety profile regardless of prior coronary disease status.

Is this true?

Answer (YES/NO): NO